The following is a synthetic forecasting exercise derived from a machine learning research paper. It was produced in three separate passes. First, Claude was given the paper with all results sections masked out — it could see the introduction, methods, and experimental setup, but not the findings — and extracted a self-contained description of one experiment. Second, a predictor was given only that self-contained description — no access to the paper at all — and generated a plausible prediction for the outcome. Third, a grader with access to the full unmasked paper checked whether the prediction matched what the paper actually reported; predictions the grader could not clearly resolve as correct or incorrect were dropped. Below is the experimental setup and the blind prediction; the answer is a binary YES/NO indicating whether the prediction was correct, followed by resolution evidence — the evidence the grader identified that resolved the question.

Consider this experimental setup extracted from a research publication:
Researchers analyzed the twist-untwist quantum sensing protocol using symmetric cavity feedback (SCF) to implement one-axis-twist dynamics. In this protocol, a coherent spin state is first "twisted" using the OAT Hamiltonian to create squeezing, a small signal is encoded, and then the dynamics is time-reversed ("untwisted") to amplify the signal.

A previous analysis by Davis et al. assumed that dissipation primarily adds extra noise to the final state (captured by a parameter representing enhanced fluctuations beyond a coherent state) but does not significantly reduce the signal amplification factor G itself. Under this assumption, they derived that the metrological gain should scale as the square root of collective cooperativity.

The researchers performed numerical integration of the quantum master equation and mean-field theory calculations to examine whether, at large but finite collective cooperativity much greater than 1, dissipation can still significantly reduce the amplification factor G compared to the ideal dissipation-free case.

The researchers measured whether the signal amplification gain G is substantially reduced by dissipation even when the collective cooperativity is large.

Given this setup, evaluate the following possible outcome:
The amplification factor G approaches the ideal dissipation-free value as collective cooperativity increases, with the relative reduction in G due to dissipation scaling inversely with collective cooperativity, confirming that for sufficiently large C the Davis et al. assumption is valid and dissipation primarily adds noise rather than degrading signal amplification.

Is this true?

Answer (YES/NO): NO